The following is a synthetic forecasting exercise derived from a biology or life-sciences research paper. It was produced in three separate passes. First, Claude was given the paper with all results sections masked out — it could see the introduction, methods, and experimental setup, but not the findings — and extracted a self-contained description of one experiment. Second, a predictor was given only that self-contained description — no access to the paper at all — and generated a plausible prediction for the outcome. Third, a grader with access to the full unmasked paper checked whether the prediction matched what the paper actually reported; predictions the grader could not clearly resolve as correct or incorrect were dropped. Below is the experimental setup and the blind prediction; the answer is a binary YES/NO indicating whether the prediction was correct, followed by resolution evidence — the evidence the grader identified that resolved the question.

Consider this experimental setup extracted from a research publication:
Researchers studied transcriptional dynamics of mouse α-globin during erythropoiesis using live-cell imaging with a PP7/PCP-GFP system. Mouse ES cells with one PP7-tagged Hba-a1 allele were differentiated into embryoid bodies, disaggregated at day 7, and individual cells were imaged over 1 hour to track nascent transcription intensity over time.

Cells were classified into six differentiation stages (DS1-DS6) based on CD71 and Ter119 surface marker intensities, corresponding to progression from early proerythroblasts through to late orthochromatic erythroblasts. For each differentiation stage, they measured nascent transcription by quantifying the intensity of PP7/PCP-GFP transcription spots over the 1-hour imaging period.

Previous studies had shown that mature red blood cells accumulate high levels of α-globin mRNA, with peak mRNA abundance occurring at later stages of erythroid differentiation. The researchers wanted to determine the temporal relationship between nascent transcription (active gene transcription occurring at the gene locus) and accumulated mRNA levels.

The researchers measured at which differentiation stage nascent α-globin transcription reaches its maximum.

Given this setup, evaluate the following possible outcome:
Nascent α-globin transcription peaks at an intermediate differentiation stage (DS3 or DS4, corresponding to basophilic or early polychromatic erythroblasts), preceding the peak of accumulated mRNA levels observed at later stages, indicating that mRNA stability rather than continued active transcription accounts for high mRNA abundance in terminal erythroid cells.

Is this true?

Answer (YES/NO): YES